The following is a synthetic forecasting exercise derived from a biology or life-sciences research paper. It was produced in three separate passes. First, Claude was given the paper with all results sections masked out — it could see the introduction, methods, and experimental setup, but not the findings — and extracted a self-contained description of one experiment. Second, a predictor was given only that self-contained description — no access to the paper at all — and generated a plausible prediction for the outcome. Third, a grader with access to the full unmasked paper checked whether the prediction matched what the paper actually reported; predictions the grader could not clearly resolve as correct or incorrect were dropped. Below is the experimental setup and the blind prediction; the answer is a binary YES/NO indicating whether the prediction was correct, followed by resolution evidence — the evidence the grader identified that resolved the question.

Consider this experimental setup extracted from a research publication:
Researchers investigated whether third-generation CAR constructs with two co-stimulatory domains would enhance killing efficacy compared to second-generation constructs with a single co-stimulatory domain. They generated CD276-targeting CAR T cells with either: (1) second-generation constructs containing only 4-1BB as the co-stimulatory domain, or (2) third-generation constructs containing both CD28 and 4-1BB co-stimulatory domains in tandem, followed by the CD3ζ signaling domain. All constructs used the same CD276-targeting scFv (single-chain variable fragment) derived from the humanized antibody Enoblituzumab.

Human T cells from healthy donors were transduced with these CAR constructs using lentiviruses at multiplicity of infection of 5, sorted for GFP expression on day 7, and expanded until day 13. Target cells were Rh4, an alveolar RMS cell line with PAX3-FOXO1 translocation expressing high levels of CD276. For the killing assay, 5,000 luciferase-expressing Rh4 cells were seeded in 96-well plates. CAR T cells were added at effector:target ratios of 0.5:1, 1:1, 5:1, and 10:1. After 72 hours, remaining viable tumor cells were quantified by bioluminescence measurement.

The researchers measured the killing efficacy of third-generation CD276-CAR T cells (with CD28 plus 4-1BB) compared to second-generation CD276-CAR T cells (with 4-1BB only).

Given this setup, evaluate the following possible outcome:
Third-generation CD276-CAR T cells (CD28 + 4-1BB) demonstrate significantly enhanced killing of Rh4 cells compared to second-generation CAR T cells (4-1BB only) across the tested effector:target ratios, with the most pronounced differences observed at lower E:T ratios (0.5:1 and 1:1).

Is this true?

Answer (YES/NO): NO